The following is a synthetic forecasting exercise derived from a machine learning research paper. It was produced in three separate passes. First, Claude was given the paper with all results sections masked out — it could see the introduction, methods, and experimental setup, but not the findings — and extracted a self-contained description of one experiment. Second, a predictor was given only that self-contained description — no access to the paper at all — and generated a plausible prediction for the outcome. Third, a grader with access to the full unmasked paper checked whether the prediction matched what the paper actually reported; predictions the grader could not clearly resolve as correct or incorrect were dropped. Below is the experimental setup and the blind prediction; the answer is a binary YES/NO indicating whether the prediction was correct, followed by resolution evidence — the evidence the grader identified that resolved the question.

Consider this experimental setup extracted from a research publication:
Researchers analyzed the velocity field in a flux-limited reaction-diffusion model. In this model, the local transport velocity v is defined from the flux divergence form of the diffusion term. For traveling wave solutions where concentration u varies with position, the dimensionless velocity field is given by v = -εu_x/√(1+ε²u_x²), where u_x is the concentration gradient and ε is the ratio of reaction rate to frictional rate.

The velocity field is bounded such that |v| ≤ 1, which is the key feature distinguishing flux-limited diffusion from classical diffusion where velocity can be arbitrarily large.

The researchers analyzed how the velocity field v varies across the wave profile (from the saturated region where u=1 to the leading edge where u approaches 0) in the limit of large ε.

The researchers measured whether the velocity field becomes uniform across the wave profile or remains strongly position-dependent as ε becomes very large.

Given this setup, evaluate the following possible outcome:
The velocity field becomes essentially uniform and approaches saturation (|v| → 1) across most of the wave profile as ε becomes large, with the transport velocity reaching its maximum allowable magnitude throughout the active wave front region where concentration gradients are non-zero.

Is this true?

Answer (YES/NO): YES